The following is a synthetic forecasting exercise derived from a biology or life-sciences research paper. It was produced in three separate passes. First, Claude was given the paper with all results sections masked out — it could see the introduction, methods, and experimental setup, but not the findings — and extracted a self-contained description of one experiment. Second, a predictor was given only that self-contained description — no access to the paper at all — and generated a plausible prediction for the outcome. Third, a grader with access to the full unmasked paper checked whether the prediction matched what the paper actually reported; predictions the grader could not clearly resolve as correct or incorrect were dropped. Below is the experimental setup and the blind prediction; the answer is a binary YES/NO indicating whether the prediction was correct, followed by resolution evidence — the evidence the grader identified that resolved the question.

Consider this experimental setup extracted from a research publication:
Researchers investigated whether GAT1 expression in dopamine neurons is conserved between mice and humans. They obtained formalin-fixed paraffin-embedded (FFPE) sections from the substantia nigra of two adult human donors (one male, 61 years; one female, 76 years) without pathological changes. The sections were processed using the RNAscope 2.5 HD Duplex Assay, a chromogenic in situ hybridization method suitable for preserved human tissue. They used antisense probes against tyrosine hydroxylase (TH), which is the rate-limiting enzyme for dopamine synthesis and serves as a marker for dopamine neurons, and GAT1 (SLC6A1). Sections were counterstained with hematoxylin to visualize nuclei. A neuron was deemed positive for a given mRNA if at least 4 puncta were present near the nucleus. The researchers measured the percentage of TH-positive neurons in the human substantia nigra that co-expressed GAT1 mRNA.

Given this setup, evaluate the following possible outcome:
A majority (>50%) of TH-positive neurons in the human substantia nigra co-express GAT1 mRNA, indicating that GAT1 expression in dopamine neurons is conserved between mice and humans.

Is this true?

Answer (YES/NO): YES